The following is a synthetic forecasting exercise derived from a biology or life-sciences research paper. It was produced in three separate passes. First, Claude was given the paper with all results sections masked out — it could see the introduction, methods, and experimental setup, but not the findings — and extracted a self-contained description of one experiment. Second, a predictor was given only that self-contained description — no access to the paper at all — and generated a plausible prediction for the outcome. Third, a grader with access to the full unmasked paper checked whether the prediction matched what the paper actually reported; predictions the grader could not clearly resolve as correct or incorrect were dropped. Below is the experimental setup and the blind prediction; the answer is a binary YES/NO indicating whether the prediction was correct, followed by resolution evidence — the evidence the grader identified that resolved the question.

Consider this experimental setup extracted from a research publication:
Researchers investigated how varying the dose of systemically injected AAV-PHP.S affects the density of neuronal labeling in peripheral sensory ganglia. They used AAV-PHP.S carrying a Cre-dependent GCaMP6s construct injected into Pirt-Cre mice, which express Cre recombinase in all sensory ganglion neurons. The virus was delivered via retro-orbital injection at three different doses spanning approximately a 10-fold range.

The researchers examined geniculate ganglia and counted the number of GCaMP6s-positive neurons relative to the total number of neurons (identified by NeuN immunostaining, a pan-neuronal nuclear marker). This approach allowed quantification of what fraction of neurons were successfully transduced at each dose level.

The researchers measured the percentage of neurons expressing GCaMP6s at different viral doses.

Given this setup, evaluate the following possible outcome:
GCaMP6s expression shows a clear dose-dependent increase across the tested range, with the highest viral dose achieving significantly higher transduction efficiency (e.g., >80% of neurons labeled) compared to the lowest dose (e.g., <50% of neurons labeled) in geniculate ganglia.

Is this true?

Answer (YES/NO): NO